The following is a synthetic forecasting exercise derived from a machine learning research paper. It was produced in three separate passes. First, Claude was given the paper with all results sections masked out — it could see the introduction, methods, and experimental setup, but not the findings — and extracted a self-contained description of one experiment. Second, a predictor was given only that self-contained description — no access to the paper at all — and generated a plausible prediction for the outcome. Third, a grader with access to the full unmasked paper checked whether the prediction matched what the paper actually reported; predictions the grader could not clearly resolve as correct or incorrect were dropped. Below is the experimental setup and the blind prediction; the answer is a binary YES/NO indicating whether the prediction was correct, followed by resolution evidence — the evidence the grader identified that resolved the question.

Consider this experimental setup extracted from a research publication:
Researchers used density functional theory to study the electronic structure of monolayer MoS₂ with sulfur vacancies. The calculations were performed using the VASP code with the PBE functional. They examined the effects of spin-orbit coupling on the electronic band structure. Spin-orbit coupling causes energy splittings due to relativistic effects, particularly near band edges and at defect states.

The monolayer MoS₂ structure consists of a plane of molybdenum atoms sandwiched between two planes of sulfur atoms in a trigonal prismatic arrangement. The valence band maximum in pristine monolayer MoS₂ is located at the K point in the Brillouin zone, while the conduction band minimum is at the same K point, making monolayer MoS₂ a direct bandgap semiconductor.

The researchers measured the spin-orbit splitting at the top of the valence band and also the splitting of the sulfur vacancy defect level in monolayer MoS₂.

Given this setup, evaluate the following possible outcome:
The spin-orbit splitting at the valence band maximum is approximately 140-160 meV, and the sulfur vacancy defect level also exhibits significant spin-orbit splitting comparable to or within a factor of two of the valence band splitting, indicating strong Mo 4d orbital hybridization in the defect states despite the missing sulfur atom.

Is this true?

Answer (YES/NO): YES